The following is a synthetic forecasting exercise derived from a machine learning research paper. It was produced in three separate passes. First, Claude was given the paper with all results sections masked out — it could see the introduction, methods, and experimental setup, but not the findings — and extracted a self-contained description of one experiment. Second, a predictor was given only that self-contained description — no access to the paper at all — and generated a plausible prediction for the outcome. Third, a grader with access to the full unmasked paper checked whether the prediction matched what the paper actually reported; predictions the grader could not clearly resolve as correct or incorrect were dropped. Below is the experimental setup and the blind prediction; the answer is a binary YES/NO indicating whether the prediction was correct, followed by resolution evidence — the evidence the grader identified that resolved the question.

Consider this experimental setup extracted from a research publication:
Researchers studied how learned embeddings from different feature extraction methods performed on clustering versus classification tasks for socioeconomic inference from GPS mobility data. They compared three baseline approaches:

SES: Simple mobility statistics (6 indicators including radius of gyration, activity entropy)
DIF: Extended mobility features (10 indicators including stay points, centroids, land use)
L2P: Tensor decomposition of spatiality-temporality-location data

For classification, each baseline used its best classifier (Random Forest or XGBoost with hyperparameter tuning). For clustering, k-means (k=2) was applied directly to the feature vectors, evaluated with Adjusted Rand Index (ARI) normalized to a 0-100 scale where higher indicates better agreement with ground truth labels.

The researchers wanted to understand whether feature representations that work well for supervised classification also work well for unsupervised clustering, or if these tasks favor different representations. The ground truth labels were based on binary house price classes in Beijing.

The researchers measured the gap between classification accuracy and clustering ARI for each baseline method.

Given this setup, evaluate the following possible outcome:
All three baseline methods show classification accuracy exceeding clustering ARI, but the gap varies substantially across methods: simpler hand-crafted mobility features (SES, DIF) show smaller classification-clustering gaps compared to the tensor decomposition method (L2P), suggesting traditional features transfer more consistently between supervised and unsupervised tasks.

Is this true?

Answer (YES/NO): NO